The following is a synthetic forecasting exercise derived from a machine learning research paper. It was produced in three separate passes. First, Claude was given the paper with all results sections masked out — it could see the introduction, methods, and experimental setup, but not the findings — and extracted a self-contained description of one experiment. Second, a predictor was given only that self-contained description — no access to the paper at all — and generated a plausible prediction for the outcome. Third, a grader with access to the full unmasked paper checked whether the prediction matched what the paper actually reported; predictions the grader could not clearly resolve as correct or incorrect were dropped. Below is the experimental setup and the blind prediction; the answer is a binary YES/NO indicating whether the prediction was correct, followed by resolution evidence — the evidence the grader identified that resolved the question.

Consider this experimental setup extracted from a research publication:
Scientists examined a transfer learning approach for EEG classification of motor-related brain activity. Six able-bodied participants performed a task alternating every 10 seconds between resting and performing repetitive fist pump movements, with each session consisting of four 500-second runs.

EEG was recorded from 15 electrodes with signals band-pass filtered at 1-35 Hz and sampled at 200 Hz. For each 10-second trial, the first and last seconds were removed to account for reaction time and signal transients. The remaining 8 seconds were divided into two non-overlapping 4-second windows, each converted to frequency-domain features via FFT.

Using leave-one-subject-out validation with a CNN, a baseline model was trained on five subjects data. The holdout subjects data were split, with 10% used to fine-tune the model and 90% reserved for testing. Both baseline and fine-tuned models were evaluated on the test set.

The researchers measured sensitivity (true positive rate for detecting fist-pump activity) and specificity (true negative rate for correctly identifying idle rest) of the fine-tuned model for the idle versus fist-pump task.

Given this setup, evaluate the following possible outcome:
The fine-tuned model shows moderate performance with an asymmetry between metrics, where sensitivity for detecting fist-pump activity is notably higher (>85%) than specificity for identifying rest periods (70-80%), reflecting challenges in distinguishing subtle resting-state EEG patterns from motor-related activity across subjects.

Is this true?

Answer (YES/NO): YES